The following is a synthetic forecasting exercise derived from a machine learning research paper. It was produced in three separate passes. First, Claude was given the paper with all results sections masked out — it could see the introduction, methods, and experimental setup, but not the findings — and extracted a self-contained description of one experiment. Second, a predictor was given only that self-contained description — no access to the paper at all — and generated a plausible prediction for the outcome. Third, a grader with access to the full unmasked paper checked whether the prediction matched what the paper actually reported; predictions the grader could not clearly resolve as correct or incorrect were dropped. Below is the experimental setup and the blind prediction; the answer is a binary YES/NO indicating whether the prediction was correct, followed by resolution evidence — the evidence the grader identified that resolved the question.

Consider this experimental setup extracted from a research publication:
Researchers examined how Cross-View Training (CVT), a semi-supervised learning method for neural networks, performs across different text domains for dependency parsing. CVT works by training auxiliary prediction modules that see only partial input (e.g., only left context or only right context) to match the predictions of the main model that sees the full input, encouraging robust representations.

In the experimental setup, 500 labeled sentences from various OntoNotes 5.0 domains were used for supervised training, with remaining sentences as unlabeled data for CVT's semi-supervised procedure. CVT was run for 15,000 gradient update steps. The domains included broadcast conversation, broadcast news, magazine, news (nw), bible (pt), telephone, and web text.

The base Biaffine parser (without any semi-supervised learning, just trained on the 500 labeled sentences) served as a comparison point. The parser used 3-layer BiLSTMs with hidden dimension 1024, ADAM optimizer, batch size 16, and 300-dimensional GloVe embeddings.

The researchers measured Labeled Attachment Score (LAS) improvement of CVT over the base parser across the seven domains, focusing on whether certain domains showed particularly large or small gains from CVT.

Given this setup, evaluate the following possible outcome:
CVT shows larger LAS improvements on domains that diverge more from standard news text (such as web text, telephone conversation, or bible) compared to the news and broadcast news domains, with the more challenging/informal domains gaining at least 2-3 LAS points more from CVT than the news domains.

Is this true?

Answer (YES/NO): NO